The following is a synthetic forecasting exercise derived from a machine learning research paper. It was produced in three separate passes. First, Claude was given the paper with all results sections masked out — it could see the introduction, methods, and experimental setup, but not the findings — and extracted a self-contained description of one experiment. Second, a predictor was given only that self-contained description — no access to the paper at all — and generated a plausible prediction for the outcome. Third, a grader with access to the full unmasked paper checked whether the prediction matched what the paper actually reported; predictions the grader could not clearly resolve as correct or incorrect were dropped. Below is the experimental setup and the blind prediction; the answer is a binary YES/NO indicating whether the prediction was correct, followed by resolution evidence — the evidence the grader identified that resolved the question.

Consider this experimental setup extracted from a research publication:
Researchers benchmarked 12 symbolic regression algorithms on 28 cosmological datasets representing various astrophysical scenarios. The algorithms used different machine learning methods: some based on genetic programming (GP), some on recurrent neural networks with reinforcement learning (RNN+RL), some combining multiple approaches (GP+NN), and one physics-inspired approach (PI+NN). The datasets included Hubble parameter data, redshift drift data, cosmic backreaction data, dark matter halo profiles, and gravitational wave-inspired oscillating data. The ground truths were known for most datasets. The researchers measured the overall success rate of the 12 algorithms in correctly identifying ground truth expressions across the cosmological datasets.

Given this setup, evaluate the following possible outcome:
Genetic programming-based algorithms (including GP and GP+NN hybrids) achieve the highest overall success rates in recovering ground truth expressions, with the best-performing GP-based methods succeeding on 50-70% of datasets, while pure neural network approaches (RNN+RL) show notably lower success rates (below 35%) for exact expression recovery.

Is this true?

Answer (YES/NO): NO